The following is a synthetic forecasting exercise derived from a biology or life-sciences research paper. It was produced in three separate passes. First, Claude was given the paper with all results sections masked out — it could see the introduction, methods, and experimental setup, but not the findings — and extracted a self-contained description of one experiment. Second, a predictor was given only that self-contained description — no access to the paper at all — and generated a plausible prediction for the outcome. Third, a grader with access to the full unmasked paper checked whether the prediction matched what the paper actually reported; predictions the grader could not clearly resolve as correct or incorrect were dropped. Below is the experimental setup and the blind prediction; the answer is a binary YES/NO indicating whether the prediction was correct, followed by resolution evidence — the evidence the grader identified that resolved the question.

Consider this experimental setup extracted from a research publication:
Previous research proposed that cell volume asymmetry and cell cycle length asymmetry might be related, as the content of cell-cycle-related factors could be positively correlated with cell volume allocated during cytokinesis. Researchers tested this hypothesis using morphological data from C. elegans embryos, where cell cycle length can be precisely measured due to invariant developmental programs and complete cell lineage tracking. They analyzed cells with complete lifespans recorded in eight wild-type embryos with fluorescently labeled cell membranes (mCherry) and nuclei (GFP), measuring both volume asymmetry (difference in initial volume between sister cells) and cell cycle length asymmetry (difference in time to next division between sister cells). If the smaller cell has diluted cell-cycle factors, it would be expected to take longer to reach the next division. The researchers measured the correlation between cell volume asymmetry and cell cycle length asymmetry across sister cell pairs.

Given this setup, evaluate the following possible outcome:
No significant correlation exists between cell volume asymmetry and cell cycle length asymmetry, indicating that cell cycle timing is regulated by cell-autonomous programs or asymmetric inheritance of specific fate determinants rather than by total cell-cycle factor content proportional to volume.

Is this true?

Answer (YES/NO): NO